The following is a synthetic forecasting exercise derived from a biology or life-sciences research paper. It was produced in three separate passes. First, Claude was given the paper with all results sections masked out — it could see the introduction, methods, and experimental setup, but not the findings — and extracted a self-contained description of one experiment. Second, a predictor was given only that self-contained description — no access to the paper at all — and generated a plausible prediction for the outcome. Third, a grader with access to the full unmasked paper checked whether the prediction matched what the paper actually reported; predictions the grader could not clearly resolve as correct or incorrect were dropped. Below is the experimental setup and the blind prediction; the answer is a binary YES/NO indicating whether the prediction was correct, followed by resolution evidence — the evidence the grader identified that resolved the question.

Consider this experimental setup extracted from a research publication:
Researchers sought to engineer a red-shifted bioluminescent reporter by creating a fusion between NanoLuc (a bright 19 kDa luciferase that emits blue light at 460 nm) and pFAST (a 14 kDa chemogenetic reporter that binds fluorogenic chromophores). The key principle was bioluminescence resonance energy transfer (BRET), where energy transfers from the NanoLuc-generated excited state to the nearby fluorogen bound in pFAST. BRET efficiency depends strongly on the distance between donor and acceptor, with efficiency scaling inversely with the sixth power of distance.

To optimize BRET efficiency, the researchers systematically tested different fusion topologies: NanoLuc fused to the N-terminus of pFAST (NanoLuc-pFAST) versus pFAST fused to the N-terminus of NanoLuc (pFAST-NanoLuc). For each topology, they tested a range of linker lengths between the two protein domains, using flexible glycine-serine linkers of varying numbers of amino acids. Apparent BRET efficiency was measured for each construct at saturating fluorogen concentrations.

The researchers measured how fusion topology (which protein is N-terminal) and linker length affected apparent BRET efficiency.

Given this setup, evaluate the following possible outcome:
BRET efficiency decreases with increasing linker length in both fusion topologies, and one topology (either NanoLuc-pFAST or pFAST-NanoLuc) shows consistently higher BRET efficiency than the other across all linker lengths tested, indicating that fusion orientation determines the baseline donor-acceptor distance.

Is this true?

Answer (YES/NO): NO